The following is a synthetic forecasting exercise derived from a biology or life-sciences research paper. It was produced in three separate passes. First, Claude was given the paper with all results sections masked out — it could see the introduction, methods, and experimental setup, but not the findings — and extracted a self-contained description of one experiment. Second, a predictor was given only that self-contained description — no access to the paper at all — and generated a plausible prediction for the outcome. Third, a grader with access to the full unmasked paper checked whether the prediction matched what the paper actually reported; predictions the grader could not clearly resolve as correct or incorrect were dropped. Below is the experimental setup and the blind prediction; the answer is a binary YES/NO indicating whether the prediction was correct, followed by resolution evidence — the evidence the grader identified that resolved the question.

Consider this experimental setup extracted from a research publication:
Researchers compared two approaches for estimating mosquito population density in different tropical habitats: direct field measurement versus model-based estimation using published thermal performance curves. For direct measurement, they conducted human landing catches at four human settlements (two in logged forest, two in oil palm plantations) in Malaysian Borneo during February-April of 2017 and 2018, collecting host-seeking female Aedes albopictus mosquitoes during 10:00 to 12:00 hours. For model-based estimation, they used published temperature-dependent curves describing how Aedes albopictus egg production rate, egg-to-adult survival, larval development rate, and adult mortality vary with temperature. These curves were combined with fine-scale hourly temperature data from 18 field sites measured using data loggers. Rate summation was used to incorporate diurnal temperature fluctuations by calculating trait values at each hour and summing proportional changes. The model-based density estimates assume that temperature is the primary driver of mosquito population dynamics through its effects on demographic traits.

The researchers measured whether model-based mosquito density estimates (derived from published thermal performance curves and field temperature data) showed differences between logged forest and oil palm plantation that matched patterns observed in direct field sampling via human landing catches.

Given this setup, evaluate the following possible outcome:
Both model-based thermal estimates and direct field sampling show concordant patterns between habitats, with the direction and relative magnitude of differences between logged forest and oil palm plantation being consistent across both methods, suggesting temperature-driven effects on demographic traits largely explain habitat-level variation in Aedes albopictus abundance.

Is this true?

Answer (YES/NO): NO